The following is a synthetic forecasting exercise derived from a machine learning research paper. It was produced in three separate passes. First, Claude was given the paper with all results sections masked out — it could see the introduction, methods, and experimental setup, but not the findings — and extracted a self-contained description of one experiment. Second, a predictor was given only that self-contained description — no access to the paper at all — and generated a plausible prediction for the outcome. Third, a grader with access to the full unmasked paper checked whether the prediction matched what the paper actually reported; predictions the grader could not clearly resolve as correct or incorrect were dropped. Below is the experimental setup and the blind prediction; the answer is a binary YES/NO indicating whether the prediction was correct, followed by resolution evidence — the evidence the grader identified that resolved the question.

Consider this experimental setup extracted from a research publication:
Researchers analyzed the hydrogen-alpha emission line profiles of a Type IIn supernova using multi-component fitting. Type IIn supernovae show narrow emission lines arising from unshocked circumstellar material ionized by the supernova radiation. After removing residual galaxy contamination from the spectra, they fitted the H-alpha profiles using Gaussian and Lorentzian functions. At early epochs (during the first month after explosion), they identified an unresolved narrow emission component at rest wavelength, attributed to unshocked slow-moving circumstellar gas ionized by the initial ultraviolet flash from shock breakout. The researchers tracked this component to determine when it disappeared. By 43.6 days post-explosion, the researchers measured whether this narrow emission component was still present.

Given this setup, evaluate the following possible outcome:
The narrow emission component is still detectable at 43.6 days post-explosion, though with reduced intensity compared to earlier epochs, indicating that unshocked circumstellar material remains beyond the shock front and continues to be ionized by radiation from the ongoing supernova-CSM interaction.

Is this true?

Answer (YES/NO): NO